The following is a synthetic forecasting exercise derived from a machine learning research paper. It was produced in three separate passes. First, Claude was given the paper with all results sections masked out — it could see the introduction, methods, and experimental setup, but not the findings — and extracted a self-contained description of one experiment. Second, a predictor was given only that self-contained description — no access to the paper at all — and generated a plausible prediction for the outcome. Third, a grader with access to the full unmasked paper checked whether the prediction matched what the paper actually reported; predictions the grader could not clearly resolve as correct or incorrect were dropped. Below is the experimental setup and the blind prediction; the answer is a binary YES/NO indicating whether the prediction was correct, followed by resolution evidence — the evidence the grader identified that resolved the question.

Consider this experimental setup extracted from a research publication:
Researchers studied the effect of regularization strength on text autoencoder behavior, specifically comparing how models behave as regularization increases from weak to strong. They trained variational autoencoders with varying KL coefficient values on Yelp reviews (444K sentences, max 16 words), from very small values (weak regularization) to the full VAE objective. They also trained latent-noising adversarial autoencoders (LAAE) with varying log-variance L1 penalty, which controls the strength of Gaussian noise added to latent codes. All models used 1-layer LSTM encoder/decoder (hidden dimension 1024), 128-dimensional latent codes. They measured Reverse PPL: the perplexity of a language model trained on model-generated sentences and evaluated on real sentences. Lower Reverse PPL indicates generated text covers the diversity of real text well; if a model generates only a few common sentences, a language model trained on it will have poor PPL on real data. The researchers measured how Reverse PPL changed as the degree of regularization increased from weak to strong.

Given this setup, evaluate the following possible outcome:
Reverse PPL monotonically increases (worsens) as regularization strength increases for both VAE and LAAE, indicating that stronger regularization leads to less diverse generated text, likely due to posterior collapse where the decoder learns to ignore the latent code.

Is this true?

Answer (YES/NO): NO